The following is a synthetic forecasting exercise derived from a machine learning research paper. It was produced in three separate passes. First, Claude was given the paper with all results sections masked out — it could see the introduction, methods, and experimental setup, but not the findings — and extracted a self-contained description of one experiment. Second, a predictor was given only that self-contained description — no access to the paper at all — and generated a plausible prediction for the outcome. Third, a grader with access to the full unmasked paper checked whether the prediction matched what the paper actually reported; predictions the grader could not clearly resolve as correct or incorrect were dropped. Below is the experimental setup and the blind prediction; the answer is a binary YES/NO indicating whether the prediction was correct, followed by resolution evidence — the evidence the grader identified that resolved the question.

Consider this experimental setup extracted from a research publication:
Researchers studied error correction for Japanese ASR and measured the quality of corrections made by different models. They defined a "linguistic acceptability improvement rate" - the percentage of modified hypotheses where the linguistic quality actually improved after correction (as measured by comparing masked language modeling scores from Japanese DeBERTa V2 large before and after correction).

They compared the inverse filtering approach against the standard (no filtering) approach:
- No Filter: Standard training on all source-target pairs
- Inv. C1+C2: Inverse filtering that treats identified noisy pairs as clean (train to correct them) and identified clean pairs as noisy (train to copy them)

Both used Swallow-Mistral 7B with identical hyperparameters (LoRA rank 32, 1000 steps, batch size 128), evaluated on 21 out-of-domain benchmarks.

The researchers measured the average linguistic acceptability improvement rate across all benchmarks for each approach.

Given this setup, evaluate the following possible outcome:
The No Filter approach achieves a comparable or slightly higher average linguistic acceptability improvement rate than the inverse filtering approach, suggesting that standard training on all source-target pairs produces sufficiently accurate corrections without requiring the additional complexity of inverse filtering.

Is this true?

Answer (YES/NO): NO